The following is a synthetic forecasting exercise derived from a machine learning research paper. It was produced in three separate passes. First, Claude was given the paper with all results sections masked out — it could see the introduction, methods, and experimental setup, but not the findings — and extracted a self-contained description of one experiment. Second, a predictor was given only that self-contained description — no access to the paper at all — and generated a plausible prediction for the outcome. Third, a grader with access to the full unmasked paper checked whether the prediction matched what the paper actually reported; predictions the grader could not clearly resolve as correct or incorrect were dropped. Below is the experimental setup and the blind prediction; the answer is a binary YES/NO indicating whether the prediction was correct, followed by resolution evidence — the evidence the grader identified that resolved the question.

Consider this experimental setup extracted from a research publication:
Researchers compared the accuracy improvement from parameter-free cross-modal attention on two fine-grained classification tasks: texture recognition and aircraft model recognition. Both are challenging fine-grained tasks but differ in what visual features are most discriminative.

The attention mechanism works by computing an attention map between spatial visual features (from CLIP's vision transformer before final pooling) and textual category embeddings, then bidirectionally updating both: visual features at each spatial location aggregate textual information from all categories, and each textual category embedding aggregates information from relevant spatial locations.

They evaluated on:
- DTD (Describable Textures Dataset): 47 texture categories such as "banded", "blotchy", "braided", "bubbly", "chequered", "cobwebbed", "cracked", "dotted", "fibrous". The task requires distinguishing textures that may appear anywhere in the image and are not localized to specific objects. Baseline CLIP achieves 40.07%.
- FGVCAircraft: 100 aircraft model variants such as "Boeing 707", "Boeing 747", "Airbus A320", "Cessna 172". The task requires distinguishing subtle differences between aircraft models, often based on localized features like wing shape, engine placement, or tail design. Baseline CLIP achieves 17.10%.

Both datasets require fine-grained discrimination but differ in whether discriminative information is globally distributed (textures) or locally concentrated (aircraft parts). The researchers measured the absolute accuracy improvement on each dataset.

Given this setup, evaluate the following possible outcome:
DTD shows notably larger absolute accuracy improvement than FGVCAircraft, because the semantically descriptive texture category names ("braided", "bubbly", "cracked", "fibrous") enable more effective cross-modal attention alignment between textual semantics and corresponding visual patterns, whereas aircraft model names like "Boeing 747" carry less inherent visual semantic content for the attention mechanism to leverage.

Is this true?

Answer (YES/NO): YES